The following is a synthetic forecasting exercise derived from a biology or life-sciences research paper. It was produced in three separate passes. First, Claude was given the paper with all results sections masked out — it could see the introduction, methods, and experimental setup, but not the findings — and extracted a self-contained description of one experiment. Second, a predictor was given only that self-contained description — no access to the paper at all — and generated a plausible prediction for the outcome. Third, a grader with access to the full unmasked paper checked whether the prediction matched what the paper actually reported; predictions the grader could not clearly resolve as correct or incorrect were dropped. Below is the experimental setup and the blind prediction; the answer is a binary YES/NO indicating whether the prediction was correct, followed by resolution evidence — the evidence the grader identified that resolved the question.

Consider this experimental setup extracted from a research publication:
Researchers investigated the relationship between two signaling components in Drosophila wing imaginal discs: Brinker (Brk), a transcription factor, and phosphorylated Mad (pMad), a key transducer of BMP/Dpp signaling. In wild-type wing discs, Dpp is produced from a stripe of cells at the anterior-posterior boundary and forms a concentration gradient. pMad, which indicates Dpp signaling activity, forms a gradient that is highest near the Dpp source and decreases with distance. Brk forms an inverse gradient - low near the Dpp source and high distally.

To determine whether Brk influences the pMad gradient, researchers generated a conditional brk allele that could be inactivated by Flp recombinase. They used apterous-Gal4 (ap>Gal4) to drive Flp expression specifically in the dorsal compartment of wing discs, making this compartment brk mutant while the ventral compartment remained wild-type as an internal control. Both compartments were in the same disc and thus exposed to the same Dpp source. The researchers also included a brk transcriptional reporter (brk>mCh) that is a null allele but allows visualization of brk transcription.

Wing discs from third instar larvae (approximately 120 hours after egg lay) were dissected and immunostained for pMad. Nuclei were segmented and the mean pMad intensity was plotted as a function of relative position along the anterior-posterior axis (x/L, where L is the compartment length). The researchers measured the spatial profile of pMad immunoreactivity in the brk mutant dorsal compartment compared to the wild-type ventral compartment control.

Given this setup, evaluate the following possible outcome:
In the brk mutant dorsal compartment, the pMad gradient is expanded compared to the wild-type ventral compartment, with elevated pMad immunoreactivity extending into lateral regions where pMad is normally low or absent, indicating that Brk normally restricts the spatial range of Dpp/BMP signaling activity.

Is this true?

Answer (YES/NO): NO